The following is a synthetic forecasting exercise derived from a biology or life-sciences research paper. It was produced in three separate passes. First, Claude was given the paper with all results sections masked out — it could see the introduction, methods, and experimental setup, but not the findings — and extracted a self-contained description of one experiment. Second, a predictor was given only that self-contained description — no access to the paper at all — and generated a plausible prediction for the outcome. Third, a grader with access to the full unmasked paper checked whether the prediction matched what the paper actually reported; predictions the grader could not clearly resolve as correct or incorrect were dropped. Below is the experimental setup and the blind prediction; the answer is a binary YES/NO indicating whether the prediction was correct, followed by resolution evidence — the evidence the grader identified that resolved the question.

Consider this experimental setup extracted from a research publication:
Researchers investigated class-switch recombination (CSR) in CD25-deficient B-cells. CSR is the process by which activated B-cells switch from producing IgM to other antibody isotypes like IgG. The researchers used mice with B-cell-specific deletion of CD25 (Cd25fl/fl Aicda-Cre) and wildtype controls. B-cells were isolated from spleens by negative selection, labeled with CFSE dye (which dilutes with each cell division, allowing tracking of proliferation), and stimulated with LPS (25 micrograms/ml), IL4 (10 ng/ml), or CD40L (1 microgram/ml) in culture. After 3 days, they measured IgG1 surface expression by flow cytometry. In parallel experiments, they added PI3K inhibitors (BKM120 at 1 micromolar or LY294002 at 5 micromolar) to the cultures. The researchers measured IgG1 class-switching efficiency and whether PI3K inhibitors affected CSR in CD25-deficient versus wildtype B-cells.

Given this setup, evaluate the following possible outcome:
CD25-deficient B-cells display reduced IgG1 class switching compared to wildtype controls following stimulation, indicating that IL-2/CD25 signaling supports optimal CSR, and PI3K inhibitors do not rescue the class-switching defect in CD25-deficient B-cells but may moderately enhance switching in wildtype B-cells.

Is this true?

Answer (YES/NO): NO